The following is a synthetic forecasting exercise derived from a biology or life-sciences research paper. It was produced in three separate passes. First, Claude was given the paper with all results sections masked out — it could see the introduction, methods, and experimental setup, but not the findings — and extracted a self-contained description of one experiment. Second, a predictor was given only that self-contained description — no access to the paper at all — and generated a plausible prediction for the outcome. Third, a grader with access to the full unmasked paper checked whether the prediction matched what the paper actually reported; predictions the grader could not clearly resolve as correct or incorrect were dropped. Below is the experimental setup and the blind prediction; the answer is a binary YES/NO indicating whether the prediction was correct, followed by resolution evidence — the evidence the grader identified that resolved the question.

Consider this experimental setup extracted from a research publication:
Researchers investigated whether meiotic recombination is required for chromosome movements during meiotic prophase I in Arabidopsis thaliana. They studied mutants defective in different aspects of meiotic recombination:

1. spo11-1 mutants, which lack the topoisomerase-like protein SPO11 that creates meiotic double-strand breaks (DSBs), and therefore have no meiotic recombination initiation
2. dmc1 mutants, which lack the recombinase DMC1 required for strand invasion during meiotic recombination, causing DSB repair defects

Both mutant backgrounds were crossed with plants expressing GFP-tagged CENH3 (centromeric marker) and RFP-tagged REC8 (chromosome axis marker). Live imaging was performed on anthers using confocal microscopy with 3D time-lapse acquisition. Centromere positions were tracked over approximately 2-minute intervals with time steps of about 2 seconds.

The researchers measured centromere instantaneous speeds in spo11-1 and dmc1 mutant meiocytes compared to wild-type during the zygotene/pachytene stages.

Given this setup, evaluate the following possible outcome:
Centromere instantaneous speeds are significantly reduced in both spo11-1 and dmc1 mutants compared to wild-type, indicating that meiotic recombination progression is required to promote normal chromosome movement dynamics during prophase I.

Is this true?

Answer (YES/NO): NO